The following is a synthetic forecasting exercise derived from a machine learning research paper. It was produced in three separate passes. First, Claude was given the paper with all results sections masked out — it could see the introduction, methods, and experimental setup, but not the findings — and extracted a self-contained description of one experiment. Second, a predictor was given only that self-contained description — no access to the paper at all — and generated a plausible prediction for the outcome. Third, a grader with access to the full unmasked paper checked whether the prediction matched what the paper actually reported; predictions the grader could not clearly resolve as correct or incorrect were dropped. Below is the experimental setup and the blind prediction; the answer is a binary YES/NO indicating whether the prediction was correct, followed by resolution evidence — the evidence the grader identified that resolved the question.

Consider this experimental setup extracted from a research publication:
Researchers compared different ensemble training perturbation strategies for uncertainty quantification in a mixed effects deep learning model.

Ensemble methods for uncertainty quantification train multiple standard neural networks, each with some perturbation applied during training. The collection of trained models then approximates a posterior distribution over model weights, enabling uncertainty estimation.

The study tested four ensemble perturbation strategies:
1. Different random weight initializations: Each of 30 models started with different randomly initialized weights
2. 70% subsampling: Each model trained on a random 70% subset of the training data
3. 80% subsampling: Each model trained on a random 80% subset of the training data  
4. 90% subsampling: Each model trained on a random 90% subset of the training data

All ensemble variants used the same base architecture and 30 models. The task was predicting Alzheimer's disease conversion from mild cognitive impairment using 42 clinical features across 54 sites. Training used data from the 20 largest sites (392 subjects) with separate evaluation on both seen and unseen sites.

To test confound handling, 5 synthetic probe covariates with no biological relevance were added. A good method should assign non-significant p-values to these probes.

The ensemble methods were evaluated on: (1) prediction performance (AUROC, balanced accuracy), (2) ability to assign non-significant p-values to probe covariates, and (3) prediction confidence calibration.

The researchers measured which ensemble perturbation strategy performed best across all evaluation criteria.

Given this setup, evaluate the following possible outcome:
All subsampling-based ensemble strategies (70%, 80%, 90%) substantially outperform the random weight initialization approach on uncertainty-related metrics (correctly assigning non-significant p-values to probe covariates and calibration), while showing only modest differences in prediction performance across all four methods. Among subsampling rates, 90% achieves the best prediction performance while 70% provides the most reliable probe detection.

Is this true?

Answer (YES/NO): NO